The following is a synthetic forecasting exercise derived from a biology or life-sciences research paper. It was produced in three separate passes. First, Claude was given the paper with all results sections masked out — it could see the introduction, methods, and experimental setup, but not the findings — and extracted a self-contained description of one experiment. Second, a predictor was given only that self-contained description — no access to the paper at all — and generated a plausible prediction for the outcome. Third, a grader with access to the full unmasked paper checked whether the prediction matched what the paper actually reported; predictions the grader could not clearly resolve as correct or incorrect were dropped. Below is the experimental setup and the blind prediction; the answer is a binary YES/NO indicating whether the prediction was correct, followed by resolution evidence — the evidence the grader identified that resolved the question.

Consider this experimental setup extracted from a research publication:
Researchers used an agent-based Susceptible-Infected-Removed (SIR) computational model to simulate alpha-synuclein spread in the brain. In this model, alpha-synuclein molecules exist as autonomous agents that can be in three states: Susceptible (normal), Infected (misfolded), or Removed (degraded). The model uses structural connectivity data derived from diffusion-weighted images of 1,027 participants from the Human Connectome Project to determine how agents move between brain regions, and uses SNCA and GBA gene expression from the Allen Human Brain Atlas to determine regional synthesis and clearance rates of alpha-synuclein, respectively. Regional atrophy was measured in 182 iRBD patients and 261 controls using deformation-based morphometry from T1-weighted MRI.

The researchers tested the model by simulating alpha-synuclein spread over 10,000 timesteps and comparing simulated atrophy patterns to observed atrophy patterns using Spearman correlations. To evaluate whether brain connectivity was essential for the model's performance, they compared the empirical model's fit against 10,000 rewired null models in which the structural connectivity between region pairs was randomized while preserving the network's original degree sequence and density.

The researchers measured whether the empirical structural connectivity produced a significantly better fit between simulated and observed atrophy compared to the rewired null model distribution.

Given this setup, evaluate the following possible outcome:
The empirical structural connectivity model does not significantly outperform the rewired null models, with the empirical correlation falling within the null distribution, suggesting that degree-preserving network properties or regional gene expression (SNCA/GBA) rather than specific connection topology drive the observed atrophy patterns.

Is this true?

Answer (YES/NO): NO